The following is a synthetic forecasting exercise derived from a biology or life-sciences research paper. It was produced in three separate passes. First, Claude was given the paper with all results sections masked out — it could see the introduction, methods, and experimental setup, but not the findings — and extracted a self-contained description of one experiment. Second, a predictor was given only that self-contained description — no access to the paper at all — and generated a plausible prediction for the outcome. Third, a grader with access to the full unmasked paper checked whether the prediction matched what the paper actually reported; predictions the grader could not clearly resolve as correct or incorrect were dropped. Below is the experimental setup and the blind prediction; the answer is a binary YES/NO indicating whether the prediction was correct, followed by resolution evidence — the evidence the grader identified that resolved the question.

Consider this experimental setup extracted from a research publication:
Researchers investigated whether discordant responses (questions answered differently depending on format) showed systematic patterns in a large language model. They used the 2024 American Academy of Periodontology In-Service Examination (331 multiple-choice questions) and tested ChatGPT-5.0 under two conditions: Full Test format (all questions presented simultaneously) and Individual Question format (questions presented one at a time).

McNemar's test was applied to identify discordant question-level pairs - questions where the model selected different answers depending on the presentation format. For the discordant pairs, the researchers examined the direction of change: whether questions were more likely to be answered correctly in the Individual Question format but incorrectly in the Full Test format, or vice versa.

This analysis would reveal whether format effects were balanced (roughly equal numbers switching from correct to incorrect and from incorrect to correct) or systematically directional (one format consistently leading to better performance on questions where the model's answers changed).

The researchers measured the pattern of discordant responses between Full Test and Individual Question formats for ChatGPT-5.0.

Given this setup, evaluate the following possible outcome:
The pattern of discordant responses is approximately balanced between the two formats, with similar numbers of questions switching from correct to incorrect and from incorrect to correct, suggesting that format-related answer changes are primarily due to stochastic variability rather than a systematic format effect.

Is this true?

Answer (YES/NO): NO